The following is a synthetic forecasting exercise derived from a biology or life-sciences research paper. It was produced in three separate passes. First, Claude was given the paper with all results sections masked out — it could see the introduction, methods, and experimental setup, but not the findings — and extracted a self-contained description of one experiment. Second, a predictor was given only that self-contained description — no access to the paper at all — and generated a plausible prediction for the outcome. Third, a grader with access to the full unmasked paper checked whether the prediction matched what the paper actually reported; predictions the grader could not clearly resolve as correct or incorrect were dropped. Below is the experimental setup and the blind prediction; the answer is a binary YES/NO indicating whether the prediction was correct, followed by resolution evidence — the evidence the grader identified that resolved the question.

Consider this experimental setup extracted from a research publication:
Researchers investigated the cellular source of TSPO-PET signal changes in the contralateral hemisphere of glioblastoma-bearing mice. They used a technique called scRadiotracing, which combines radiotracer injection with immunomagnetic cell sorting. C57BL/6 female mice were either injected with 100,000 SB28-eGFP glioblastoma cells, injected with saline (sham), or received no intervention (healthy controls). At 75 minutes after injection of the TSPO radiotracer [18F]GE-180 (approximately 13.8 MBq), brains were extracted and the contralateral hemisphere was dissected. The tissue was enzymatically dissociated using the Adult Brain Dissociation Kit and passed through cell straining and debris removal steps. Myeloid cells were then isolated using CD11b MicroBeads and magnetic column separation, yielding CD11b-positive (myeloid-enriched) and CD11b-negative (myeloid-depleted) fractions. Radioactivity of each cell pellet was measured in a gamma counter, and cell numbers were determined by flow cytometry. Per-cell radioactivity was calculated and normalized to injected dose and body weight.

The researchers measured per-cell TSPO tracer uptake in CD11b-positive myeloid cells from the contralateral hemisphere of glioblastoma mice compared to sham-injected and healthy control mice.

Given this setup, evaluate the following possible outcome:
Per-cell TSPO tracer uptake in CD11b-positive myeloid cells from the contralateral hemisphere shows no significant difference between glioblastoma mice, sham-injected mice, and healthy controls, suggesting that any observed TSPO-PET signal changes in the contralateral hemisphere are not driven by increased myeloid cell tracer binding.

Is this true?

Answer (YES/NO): NO